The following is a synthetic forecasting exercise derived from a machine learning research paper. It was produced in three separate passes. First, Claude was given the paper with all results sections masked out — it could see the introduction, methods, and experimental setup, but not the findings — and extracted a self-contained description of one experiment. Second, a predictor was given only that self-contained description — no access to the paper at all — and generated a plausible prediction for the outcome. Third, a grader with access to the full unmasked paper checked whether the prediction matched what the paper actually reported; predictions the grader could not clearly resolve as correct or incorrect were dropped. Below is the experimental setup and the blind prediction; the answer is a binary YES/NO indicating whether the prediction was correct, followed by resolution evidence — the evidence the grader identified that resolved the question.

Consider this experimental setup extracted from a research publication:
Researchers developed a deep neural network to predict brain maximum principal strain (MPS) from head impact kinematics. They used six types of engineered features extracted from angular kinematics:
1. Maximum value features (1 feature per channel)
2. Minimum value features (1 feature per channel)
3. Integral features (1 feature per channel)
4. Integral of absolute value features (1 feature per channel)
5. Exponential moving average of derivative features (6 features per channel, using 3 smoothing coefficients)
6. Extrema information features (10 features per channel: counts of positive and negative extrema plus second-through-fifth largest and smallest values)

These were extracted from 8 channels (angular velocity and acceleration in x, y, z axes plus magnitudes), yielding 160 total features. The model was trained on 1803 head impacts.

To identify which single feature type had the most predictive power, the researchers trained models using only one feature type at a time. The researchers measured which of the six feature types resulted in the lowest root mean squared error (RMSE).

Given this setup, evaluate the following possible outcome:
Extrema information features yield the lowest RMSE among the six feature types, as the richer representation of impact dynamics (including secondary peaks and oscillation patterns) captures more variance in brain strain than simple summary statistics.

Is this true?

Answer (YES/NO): NO